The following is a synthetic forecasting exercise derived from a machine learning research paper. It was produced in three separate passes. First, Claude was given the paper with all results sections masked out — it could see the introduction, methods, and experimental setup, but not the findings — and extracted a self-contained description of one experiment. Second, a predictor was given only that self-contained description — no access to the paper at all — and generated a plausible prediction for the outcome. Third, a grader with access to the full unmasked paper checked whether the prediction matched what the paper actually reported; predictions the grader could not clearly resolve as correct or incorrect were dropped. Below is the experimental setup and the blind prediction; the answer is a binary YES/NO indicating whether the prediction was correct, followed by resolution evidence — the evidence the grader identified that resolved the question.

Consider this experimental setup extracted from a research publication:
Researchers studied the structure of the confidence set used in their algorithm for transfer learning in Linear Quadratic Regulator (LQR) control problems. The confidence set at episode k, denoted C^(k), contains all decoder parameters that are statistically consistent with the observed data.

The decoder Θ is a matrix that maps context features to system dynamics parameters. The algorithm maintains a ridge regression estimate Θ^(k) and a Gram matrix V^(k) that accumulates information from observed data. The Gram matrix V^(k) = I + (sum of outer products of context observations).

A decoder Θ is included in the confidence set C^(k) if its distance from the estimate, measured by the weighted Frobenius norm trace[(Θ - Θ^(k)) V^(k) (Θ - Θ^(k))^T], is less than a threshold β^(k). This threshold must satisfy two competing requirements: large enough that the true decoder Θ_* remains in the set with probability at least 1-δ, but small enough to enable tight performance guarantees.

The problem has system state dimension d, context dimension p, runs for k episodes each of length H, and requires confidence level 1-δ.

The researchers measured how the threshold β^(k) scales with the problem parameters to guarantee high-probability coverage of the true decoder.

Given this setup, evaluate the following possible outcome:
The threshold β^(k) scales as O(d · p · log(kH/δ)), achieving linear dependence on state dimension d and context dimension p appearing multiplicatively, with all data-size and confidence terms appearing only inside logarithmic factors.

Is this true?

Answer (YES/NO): NO